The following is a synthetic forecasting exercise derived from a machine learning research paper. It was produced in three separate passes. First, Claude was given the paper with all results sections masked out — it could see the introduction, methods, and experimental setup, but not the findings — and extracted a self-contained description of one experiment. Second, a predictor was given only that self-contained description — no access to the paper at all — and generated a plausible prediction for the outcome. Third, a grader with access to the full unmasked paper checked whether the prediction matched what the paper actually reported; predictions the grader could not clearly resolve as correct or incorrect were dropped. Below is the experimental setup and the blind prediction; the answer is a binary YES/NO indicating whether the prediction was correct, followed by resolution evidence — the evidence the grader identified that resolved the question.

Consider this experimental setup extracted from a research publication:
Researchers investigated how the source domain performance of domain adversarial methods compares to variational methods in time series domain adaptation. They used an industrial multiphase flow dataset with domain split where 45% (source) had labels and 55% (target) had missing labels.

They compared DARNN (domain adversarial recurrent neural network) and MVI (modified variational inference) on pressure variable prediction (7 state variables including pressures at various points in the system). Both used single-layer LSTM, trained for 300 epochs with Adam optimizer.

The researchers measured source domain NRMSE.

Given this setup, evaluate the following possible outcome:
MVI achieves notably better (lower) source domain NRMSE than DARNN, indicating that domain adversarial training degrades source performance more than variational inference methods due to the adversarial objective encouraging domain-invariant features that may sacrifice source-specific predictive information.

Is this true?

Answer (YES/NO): NO